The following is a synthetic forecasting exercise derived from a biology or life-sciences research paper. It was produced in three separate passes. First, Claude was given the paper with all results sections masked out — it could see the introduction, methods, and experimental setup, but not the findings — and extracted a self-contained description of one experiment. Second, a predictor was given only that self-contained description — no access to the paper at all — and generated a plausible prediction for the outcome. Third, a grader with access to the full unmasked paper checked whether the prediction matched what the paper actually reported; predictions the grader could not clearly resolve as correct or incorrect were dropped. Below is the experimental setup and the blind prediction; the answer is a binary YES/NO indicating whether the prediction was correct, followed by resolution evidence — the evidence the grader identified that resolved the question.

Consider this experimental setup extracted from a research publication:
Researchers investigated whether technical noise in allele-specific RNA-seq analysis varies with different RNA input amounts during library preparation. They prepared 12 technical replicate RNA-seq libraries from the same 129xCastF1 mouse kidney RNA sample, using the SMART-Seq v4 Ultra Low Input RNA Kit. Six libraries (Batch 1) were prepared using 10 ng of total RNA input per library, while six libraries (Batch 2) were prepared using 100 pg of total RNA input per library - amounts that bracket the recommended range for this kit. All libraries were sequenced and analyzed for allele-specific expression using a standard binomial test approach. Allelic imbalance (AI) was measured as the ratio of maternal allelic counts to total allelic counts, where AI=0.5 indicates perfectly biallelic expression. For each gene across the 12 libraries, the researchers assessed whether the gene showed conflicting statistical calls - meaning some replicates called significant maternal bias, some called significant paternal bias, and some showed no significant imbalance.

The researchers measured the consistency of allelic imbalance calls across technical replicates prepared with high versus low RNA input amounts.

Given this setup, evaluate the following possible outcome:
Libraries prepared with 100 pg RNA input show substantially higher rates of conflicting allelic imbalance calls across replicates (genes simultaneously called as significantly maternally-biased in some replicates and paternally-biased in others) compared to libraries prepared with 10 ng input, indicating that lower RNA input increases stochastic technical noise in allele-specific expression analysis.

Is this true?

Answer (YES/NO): YES